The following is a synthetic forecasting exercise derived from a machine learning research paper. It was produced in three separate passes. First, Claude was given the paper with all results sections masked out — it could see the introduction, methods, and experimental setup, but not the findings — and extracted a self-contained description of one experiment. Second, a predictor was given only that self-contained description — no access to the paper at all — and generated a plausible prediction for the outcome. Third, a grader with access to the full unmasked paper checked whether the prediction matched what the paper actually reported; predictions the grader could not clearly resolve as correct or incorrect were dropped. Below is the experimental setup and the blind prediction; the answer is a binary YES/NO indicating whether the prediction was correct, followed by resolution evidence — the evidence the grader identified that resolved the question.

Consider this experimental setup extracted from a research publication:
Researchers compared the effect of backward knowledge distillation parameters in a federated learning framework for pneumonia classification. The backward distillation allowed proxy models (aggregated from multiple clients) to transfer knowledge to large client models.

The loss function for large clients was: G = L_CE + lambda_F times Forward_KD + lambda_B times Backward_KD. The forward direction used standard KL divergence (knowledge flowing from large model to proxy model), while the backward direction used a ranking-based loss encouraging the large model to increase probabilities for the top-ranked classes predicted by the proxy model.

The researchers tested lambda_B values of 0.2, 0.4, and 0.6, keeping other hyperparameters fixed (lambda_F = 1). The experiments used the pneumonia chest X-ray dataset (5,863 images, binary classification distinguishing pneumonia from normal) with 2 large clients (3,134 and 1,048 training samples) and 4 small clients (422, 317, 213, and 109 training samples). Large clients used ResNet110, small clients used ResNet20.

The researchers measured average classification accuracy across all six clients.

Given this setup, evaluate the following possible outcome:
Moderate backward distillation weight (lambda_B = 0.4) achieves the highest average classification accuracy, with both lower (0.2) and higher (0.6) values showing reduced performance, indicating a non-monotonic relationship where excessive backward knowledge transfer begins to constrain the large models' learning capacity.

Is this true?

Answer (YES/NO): NO